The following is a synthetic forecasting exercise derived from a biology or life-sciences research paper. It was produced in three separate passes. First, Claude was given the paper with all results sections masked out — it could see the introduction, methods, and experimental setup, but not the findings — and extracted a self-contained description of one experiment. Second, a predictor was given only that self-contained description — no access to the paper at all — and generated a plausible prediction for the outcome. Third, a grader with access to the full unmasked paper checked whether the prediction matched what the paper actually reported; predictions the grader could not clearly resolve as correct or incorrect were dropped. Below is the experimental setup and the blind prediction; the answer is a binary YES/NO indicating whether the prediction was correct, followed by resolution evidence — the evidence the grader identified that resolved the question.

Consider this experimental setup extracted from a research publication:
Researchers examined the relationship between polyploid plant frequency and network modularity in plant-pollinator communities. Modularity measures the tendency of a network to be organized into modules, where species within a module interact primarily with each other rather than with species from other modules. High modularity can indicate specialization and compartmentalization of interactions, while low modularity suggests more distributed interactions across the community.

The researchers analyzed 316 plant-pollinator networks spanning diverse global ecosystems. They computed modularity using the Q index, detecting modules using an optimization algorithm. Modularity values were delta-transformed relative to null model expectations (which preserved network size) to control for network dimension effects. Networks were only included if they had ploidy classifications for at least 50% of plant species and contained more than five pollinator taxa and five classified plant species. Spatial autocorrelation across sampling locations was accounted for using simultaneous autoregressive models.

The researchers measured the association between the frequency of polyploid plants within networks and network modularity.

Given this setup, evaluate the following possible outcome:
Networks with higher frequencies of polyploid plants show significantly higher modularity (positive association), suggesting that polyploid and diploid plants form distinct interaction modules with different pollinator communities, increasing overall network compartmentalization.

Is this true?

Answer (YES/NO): NO